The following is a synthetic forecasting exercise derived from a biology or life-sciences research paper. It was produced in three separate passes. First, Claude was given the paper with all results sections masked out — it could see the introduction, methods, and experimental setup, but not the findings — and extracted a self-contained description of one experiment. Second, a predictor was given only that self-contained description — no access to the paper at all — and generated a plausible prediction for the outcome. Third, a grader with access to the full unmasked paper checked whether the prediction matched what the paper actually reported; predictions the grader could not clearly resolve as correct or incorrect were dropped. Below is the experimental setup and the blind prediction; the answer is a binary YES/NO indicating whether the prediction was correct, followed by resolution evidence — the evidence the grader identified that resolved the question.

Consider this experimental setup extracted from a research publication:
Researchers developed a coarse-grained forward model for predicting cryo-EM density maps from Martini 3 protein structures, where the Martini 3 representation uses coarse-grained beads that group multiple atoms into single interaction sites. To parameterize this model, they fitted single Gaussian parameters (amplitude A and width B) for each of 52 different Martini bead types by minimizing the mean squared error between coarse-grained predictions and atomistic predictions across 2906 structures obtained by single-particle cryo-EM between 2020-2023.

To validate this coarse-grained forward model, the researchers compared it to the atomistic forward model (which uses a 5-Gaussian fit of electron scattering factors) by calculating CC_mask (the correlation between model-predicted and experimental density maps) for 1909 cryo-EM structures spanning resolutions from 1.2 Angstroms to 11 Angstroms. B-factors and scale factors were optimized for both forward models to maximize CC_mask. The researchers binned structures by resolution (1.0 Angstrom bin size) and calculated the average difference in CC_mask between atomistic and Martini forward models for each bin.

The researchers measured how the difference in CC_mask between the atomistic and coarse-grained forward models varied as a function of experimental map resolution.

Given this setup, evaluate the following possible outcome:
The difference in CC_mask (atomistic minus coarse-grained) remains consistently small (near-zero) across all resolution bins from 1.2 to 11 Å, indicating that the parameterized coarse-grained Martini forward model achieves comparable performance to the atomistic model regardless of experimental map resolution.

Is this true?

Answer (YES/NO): NO